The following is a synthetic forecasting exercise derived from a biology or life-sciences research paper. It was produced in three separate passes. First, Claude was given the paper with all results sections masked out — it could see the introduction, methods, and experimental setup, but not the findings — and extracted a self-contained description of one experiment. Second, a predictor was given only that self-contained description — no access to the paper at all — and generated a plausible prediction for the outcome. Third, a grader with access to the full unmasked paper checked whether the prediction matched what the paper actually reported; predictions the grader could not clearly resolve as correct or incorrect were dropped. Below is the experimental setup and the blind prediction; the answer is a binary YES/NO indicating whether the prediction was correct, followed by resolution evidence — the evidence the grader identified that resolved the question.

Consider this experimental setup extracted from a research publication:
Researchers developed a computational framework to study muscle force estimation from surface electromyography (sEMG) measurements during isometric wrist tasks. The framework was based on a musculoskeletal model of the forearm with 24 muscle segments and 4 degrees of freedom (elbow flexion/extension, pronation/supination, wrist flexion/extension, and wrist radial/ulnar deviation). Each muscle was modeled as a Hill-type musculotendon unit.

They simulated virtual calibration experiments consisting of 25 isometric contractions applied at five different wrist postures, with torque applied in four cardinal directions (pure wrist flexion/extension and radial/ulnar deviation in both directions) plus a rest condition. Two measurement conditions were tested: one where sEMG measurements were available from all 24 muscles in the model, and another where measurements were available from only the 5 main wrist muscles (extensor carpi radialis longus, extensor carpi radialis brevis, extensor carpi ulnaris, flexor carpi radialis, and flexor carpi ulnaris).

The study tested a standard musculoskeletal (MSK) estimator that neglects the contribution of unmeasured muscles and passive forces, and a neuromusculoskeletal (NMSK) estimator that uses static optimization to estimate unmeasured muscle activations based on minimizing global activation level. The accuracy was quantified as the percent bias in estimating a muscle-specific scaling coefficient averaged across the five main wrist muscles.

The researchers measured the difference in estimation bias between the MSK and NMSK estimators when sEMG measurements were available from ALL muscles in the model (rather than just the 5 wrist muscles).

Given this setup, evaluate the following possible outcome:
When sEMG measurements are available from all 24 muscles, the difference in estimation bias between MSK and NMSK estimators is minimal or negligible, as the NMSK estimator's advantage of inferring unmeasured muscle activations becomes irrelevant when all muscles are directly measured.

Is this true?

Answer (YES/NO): YES